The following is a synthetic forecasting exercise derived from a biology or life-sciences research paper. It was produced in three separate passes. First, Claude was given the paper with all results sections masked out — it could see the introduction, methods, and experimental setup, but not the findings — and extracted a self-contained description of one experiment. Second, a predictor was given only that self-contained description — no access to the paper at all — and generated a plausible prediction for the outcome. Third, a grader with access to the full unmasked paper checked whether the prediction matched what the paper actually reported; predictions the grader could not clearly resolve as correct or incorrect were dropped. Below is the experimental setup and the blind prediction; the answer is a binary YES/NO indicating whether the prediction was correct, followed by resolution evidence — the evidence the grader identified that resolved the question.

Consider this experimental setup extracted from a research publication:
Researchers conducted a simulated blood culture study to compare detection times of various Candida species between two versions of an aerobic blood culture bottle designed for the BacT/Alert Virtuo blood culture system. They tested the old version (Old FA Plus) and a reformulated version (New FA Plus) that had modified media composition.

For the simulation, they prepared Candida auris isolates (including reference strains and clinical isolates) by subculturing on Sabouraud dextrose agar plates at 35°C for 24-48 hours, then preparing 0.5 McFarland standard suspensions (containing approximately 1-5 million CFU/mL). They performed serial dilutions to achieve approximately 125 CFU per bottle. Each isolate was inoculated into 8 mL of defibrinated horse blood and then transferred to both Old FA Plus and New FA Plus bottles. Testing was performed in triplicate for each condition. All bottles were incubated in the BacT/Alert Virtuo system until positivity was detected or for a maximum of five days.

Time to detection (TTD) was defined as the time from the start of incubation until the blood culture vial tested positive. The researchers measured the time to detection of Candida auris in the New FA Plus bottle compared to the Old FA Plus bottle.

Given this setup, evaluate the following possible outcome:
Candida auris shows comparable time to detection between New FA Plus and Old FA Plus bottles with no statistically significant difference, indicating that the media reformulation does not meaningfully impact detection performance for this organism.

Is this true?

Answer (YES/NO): NO